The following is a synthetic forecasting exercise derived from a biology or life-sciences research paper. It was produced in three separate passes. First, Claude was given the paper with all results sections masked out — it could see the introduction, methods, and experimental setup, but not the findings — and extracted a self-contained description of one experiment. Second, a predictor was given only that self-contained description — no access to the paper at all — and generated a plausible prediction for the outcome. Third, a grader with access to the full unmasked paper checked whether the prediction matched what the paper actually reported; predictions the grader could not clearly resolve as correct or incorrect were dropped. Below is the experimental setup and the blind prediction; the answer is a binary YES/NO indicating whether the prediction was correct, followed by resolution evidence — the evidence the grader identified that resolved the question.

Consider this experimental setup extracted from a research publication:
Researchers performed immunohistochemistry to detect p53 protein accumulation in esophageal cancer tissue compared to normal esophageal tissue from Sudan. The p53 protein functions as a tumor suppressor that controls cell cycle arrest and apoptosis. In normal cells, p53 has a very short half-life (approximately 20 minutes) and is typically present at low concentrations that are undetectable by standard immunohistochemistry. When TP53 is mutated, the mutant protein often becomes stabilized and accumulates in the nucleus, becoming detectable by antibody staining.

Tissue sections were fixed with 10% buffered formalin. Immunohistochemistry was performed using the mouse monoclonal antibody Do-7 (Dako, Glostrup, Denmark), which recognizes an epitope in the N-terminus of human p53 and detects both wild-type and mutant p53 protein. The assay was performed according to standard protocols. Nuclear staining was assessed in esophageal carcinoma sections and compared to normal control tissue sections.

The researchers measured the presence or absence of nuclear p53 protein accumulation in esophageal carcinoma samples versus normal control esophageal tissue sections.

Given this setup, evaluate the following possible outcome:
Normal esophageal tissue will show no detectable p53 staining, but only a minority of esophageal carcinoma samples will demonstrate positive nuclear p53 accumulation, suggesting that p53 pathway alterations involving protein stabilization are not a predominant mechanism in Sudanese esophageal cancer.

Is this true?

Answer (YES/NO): NO